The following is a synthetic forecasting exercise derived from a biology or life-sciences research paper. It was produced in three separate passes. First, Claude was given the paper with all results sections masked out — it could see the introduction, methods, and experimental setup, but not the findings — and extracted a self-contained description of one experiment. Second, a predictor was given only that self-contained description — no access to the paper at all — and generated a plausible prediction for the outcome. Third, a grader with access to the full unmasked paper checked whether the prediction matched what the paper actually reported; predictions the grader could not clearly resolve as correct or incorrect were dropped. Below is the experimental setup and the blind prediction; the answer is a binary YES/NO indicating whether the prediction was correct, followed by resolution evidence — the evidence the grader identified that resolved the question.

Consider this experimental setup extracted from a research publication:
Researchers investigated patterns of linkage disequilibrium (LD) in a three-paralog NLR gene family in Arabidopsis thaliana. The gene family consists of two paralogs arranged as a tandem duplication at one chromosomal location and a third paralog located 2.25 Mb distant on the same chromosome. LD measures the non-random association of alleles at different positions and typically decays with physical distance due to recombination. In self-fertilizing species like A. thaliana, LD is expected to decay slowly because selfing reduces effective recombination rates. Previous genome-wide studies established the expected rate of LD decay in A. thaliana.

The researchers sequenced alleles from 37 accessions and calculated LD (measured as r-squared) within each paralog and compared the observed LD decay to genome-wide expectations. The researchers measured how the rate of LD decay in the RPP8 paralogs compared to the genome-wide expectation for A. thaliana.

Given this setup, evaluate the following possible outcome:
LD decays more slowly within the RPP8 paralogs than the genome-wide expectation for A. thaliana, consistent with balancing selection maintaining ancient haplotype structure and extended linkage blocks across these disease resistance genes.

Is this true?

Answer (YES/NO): NO